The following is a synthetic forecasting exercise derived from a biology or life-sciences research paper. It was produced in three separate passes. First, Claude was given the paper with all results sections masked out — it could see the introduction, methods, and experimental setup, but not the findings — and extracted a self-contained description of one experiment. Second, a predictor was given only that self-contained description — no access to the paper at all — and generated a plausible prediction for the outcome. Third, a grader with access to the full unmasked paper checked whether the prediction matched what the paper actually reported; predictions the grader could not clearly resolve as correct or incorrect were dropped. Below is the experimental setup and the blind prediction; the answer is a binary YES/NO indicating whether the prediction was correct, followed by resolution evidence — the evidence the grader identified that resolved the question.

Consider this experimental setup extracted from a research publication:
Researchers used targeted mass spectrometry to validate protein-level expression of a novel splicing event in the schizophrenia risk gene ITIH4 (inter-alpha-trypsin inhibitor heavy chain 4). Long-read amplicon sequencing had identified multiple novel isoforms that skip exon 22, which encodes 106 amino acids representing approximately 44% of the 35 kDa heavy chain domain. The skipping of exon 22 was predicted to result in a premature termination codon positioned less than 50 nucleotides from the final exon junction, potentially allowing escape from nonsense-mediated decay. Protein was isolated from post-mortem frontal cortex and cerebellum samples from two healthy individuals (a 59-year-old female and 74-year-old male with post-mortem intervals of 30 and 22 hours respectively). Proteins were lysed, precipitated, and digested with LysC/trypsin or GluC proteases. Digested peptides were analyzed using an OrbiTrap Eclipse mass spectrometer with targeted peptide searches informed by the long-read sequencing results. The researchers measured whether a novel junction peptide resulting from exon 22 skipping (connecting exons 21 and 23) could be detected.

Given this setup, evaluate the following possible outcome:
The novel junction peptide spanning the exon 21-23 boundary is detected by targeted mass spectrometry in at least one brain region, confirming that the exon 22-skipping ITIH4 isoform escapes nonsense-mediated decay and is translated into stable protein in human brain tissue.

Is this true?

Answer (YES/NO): YES